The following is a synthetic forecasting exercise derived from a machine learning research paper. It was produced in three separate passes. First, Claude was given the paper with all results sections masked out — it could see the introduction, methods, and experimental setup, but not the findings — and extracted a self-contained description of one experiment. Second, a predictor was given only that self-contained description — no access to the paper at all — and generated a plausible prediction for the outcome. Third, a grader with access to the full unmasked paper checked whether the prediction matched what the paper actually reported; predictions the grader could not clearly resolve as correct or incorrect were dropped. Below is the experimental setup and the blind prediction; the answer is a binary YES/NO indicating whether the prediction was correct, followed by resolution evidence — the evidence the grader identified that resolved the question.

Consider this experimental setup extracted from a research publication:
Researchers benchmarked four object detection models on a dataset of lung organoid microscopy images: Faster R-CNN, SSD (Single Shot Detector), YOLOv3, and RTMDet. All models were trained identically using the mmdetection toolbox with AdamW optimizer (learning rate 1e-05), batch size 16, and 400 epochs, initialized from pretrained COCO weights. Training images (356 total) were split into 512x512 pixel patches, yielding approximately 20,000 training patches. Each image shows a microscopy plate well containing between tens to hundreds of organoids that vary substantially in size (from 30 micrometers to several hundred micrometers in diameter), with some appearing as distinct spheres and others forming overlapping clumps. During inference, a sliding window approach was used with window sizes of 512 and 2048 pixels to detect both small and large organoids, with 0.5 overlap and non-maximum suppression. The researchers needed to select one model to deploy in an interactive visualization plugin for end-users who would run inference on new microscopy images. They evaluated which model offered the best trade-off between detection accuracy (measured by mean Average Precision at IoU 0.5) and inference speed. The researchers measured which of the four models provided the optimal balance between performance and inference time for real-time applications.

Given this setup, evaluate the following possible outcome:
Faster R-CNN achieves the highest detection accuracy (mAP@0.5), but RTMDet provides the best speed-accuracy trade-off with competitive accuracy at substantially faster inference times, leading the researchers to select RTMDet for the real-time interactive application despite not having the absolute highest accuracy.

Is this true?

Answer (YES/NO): NO